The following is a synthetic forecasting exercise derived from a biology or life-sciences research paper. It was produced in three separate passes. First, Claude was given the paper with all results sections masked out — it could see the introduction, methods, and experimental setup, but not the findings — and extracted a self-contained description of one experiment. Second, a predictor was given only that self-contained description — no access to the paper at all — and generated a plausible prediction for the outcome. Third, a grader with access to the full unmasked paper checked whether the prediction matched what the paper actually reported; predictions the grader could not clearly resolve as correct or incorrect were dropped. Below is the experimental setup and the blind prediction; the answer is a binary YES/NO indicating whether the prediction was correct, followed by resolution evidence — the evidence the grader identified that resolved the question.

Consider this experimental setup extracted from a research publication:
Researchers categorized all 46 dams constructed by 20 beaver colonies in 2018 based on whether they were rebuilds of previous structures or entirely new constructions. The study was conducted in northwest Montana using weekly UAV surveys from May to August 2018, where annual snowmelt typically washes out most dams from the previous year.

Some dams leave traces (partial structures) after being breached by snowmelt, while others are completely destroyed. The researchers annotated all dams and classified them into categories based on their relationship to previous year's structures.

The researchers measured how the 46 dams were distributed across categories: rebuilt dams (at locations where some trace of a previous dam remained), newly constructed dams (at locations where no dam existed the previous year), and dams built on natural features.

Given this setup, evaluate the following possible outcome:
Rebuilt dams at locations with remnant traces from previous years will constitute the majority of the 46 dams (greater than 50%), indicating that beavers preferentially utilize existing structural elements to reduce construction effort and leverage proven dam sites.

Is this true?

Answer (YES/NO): YES